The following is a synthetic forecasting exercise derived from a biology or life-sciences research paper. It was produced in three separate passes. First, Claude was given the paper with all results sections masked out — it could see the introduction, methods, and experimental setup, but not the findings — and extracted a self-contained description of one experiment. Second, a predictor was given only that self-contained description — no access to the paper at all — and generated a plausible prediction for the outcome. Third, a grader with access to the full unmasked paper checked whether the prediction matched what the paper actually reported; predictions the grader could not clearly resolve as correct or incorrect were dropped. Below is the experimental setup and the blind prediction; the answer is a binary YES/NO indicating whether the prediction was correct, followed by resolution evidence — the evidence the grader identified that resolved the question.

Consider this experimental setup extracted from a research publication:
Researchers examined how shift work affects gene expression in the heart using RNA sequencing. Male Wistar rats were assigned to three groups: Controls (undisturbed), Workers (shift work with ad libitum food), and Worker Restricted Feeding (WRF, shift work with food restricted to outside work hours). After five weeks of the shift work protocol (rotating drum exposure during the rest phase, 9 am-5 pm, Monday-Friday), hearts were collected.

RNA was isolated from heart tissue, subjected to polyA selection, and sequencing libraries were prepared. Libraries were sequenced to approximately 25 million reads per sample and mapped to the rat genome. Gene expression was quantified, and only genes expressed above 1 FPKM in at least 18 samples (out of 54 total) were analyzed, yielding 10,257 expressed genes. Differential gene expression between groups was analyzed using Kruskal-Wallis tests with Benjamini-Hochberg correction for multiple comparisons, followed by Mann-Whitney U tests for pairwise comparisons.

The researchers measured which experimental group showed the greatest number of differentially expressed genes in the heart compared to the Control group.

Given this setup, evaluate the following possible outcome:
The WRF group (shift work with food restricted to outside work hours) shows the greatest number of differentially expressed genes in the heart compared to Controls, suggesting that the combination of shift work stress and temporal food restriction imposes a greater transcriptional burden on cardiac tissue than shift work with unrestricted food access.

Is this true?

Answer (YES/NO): YES